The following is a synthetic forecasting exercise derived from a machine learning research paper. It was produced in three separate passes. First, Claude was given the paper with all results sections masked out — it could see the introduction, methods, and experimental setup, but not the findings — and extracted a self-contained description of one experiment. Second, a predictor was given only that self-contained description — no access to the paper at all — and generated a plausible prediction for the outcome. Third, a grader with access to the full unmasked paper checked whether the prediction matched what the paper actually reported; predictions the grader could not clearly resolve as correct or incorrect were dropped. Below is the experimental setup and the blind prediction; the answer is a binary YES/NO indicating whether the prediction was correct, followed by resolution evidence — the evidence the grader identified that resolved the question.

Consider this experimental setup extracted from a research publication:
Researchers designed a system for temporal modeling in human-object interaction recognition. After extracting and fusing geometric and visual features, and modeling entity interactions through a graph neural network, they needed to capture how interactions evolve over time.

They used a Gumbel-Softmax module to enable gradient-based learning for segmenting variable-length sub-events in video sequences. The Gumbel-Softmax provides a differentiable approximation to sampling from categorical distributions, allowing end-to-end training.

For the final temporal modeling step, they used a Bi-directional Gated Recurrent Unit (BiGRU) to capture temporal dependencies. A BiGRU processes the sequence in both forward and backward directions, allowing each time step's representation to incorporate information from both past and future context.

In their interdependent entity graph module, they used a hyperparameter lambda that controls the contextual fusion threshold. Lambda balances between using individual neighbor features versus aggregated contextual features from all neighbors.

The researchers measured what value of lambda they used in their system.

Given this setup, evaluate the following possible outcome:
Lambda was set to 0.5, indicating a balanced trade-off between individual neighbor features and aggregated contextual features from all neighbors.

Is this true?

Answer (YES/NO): YES